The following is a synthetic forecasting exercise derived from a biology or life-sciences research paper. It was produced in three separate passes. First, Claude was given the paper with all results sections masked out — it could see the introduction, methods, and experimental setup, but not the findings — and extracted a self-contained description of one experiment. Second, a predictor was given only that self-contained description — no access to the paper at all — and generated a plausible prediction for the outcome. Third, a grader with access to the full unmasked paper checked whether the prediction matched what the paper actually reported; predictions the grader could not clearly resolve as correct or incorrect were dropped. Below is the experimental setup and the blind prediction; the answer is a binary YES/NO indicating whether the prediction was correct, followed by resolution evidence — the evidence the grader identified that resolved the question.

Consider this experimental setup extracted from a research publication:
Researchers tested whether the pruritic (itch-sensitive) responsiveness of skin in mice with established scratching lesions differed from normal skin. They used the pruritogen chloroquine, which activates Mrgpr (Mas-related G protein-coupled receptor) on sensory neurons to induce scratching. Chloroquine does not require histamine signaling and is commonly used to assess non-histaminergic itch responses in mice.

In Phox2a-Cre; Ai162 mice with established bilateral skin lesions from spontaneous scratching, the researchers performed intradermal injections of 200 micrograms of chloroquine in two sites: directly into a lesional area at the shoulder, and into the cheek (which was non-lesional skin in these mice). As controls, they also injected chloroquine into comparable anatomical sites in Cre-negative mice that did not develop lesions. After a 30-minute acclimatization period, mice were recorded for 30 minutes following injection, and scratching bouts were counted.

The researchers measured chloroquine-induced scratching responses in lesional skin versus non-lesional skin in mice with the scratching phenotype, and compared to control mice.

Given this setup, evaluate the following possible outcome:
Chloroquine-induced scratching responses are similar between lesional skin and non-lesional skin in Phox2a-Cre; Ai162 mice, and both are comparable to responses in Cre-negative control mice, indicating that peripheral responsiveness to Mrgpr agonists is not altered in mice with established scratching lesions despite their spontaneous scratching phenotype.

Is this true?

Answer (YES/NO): NO